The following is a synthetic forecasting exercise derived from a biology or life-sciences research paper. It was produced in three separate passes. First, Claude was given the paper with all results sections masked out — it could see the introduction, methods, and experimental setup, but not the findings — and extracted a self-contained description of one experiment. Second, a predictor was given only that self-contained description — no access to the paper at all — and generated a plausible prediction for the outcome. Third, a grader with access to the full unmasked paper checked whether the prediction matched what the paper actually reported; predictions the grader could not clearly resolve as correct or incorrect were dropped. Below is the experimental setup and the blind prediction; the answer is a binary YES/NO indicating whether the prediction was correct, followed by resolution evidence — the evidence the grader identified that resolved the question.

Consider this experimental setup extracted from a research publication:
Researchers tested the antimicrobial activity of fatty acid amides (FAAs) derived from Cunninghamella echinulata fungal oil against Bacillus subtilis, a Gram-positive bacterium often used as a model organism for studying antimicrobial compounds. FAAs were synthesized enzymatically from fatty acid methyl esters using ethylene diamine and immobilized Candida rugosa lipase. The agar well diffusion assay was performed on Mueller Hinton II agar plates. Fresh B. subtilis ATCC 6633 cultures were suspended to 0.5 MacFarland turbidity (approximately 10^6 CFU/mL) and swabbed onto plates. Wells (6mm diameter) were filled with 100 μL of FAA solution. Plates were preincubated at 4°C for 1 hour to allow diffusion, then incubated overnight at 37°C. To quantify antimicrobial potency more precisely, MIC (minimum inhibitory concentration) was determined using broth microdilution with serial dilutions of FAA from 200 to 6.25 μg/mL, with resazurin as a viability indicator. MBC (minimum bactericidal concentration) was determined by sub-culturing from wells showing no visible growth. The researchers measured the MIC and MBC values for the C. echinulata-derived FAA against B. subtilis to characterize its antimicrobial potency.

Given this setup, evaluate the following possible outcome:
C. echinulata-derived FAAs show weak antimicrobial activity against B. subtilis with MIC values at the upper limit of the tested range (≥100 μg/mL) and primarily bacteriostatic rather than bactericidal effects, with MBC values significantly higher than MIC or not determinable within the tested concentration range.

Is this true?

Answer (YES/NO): NO